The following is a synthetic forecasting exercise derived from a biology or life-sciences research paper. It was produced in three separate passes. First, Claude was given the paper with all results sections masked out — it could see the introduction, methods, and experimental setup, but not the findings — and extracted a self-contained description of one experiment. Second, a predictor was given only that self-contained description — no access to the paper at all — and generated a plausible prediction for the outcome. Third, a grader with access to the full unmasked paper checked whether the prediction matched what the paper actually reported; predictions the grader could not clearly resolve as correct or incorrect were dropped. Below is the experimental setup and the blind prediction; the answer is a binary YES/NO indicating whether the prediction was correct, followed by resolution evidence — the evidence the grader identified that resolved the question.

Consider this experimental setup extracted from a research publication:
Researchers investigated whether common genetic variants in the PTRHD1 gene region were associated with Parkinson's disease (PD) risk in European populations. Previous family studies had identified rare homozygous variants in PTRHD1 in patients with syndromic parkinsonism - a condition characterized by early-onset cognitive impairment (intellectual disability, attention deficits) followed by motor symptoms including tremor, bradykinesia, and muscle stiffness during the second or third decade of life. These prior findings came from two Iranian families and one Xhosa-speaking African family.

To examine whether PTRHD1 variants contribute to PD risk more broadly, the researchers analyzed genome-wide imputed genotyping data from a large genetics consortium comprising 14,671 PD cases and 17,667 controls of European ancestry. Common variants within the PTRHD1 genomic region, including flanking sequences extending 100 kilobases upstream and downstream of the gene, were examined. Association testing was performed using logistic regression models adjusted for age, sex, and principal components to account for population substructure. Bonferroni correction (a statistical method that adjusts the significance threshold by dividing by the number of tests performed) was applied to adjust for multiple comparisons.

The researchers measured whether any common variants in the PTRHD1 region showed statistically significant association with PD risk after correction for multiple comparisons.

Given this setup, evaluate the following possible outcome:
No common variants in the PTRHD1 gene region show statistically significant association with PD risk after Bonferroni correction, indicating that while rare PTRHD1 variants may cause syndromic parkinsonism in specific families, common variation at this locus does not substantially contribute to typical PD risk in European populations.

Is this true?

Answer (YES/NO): YES